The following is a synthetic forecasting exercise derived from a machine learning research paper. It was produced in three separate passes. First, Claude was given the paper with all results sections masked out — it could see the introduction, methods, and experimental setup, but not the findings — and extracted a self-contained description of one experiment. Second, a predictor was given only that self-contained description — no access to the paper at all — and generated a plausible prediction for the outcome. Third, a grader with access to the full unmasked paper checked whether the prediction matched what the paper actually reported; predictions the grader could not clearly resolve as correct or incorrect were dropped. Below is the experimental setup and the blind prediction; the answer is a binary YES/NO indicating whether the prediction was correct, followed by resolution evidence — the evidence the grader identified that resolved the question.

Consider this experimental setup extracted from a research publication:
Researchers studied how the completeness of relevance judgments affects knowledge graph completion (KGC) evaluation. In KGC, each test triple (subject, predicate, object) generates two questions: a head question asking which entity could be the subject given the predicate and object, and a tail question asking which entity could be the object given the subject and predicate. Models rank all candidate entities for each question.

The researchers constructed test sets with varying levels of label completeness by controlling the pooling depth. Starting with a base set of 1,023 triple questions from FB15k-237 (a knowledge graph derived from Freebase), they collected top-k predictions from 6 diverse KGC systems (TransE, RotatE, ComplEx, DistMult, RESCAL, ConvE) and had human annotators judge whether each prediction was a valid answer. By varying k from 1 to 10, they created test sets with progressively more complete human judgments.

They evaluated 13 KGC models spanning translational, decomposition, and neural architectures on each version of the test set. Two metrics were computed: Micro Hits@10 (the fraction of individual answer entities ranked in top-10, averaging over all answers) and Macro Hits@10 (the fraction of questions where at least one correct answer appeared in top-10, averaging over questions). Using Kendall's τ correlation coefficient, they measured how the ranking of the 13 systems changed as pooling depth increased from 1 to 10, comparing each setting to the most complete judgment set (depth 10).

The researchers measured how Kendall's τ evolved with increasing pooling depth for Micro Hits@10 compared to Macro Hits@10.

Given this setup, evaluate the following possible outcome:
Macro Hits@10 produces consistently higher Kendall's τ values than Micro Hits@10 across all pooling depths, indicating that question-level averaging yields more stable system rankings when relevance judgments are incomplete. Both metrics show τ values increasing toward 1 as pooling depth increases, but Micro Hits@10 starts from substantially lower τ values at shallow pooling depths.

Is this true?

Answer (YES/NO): NO